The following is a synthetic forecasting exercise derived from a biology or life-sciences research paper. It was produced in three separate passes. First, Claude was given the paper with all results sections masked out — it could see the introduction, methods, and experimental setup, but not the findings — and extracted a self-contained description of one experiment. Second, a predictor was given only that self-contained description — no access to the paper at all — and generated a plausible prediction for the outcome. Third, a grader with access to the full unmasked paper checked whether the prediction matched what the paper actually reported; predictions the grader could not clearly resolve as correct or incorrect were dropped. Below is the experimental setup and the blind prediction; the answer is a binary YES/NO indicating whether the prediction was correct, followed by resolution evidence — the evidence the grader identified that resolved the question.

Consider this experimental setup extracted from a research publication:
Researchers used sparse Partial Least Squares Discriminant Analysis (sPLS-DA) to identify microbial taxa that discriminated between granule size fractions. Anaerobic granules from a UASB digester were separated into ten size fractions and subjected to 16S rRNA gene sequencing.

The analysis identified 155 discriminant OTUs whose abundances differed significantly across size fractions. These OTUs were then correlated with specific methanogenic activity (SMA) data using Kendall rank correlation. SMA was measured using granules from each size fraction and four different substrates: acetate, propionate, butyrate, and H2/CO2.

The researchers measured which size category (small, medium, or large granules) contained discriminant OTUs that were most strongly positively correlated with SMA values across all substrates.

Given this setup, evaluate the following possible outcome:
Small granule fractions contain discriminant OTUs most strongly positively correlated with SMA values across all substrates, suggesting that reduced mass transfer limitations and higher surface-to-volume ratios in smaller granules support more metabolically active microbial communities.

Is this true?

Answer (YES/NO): NO